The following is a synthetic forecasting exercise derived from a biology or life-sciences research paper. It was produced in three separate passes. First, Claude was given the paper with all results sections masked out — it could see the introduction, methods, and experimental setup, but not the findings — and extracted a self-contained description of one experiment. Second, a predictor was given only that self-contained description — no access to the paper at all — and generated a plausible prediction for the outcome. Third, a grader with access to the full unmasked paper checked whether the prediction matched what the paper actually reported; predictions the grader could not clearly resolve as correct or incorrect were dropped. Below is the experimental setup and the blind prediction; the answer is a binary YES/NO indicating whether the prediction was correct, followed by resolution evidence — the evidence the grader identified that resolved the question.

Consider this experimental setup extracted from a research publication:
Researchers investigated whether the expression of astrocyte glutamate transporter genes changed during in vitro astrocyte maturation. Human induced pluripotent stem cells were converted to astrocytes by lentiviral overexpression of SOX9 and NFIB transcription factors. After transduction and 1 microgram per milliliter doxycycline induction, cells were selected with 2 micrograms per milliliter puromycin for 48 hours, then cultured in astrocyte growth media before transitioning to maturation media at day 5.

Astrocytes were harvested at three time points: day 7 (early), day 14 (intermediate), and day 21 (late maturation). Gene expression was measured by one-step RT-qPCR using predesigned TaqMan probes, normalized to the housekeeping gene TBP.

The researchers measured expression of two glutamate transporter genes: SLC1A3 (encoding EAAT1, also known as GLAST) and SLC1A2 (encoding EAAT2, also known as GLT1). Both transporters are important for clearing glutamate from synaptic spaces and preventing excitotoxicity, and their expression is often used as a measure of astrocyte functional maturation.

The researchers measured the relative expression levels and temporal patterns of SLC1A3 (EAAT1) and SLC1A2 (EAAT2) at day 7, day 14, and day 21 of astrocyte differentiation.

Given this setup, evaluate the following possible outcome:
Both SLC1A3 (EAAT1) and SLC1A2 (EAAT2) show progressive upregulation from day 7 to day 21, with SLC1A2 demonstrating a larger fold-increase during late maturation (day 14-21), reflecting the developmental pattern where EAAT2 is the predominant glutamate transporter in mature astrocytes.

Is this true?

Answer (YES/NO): NO